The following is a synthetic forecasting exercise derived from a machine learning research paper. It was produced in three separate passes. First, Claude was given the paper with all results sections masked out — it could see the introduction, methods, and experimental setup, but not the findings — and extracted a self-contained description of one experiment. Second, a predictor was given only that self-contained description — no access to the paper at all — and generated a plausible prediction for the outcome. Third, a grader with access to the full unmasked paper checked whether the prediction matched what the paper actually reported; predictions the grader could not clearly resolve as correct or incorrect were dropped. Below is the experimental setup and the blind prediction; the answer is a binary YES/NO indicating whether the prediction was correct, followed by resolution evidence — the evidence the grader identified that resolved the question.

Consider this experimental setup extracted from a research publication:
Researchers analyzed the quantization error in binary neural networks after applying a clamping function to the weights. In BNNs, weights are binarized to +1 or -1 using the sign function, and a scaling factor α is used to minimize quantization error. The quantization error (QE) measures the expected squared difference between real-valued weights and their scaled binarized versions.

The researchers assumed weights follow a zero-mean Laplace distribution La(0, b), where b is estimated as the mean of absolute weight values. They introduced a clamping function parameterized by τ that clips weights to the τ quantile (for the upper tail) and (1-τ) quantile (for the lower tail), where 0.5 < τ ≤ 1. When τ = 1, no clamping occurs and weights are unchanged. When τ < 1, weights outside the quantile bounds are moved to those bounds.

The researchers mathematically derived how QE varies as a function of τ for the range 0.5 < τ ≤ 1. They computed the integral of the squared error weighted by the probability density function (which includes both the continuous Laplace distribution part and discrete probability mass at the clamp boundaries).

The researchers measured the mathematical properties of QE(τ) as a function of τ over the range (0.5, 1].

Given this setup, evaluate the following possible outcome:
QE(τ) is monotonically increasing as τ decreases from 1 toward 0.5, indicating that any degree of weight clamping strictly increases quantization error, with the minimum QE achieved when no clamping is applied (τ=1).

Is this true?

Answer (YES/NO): NO